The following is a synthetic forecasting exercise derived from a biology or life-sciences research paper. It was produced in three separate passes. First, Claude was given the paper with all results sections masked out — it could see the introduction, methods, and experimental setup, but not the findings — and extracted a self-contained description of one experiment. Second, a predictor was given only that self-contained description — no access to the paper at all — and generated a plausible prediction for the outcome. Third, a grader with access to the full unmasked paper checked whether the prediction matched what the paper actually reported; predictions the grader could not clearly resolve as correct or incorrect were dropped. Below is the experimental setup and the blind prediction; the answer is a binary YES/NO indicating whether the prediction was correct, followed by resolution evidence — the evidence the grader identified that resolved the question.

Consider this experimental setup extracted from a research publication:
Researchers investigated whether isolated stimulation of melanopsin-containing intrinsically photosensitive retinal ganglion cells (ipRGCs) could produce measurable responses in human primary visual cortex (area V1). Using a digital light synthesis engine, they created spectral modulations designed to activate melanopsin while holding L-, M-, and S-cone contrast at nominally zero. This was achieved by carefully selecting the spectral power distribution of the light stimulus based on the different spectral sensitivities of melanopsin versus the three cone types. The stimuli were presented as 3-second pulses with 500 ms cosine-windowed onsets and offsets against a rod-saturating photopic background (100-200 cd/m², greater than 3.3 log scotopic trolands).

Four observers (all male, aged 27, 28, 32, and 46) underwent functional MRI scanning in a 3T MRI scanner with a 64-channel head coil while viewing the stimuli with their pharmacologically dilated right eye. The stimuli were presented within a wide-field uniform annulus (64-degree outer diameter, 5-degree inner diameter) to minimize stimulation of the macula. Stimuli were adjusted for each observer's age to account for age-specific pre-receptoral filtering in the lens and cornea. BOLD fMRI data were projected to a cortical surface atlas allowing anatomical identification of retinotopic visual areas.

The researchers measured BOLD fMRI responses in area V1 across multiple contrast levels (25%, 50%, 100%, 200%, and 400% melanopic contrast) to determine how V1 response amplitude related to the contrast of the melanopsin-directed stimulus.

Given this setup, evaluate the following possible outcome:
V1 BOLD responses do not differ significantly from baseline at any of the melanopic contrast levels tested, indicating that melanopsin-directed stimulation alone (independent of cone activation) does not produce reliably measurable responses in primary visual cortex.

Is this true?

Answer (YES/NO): NO